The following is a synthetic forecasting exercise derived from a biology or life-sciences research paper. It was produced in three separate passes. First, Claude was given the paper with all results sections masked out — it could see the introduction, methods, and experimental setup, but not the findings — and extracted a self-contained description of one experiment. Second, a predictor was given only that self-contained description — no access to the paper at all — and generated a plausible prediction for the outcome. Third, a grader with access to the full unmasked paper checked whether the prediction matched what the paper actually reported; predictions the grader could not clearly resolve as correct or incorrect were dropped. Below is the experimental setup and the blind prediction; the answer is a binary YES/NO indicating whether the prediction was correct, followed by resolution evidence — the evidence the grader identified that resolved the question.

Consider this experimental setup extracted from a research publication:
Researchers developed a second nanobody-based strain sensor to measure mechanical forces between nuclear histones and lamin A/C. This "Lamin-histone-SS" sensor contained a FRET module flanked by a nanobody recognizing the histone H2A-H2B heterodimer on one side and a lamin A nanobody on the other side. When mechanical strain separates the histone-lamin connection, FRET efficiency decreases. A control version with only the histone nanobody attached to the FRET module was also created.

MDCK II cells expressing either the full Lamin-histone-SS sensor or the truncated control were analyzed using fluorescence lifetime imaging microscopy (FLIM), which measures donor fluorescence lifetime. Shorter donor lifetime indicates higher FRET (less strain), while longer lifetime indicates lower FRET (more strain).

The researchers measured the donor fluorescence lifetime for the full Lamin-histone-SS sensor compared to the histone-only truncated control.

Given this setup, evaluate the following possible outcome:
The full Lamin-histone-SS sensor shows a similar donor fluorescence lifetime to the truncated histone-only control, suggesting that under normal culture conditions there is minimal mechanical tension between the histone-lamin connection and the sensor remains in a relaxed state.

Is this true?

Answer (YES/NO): NO